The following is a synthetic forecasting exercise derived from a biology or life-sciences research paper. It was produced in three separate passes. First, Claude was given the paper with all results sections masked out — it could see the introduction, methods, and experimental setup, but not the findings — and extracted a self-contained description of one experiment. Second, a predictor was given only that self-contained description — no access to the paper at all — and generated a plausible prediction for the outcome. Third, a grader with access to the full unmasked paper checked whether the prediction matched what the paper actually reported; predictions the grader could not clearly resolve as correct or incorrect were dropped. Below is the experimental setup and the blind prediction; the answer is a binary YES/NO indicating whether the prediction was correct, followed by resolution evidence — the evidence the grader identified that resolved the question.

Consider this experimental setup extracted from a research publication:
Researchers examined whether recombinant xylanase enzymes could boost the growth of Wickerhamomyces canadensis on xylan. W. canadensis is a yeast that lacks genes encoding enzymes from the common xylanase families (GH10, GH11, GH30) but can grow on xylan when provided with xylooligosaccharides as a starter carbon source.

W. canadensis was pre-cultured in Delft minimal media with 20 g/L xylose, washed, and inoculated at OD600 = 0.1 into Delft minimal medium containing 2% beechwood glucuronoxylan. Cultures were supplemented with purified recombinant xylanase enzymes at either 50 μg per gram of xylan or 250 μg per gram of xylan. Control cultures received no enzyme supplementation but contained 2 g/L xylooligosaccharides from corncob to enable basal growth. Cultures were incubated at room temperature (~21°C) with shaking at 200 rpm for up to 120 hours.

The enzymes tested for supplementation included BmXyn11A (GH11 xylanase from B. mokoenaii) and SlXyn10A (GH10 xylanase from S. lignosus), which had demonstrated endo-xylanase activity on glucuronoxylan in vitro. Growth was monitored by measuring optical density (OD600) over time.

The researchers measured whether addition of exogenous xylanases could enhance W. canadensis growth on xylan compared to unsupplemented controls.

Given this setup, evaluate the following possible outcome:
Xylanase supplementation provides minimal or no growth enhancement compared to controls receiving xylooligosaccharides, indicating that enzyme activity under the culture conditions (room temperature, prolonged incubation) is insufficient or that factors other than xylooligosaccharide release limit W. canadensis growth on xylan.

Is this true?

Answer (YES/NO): NO